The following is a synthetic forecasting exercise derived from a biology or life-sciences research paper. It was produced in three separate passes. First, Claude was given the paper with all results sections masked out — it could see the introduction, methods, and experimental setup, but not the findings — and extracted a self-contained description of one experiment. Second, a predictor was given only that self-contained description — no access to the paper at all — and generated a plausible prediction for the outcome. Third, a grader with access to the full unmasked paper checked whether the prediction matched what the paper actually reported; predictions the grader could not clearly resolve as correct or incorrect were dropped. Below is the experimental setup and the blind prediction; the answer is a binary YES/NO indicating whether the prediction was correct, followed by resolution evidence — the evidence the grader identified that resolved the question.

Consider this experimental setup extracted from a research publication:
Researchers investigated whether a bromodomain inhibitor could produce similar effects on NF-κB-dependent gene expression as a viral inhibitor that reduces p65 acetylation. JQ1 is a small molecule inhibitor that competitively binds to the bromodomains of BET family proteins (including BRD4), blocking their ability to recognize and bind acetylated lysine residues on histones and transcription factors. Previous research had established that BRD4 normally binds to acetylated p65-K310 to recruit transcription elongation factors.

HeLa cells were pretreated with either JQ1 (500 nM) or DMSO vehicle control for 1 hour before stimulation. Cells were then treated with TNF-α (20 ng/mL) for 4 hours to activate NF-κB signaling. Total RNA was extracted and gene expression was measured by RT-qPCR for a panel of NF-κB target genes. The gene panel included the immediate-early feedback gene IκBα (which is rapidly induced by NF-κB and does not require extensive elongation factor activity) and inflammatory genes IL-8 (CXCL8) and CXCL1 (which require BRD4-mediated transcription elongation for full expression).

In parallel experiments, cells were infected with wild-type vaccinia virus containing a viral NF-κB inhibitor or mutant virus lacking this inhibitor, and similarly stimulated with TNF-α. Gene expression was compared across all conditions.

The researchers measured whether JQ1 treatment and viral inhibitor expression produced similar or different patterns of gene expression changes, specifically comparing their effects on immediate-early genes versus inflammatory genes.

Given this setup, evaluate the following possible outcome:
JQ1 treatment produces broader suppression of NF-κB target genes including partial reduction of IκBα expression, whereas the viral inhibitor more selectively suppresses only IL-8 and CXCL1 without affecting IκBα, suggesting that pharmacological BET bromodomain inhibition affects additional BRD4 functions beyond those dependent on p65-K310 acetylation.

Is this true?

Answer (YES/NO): NO